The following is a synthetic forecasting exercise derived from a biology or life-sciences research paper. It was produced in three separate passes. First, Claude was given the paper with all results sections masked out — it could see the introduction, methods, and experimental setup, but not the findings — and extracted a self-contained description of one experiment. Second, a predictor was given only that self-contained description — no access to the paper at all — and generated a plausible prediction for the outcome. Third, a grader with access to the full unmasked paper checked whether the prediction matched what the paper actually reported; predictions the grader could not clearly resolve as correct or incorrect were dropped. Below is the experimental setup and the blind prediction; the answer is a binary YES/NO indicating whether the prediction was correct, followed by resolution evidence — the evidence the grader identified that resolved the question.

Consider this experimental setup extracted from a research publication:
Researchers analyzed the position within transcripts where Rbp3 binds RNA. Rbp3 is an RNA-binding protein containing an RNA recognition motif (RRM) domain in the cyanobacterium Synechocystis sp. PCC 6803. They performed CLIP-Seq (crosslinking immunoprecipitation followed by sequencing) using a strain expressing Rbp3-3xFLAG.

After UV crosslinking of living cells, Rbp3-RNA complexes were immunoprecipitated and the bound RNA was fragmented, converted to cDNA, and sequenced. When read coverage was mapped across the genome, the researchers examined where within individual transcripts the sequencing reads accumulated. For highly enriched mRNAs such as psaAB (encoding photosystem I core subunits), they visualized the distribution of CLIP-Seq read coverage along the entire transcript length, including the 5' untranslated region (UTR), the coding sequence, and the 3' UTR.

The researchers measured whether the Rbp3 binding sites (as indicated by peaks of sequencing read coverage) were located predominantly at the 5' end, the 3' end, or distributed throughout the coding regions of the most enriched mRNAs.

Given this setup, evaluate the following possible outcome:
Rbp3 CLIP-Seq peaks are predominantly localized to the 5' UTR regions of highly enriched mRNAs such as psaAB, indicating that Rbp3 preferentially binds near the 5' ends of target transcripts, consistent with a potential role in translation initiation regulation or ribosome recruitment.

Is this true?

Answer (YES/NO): NO